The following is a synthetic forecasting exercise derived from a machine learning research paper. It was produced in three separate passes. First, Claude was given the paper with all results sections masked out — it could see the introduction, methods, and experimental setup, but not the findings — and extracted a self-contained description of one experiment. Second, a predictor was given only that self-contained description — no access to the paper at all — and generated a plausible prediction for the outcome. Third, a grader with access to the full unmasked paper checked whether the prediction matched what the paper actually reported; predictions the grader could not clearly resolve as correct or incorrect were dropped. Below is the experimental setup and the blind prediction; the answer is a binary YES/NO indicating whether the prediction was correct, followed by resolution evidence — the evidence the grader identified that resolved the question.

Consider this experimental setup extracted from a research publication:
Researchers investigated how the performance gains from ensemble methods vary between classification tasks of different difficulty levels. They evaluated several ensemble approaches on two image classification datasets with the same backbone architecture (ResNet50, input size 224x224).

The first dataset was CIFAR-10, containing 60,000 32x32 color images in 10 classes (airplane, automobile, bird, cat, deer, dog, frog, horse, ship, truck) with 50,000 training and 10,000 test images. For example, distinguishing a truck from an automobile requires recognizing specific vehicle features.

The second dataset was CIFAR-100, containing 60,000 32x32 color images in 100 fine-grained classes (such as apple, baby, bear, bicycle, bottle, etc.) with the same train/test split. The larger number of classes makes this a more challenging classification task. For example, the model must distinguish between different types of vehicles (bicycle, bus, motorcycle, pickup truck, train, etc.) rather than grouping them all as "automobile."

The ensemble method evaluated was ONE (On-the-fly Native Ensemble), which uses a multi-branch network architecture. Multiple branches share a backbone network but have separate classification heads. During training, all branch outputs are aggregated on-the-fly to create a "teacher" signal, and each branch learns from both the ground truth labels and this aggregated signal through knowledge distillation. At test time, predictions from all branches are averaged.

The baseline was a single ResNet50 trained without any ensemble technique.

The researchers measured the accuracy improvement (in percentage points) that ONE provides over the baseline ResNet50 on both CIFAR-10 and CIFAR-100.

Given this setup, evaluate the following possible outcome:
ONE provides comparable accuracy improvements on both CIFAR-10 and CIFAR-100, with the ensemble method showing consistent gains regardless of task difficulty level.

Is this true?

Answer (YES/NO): NO